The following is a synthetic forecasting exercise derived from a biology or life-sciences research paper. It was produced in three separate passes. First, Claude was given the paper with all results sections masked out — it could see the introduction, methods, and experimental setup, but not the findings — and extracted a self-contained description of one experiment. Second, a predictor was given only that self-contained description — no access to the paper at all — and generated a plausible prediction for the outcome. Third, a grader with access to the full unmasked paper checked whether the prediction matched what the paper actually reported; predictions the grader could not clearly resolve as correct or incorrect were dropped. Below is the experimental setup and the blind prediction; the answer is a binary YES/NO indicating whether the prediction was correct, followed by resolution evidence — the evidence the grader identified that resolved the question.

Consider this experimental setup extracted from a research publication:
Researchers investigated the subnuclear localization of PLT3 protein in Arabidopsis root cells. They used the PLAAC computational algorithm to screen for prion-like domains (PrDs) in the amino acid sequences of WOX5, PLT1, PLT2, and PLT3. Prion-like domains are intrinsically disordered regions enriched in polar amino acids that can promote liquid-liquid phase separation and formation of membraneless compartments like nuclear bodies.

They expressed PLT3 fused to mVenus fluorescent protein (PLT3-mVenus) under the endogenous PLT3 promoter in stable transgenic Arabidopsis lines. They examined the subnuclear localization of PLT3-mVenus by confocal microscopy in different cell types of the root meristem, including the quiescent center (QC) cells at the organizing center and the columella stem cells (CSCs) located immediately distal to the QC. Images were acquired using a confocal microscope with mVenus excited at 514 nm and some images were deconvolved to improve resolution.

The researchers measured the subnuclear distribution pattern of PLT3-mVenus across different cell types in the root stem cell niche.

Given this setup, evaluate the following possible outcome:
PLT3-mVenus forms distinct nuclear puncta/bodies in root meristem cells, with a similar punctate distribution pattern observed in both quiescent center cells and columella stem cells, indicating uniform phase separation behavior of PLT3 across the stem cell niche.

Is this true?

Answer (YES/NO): NO